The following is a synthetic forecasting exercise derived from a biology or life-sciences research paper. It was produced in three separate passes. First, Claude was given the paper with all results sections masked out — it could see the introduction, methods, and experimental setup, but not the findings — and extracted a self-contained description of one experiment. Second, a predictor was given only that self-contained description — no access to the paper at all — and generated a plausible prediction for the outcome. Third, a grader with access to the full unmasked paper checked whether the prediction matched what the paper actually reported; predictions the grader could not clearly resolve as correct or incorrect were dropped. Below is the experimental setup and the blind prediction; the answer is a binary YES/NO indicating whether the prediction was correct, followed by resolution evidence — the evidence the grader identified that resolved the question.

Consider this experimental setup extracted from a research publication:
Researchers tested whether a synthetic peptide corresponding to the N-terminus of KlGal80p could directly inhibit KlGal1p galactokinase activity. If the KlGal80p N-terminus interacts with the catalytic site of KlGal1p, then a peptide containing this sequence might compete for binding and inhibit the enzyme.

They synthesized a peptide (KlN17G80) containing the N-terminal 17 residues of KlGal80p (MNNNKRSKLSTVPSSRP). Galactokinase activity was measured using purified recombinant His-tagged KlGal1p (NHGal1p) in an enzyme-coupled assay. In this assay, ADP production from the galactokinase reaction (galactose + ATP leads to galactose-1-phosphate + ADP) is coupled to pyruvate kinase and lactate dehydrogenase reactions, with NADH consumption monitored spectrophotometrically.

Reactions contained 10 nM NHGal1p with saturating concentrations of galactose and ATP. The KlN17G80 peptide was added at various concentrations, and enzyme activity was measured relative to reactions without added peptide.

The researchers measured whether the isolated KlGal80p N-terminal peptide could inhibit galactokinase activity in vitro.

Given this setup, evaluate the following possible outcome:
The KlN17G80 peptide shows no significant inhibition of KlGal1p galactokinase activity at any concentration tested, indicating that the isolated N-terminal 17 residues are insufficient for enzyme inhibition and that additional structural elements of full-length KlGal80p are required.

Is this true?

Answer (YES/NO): YES